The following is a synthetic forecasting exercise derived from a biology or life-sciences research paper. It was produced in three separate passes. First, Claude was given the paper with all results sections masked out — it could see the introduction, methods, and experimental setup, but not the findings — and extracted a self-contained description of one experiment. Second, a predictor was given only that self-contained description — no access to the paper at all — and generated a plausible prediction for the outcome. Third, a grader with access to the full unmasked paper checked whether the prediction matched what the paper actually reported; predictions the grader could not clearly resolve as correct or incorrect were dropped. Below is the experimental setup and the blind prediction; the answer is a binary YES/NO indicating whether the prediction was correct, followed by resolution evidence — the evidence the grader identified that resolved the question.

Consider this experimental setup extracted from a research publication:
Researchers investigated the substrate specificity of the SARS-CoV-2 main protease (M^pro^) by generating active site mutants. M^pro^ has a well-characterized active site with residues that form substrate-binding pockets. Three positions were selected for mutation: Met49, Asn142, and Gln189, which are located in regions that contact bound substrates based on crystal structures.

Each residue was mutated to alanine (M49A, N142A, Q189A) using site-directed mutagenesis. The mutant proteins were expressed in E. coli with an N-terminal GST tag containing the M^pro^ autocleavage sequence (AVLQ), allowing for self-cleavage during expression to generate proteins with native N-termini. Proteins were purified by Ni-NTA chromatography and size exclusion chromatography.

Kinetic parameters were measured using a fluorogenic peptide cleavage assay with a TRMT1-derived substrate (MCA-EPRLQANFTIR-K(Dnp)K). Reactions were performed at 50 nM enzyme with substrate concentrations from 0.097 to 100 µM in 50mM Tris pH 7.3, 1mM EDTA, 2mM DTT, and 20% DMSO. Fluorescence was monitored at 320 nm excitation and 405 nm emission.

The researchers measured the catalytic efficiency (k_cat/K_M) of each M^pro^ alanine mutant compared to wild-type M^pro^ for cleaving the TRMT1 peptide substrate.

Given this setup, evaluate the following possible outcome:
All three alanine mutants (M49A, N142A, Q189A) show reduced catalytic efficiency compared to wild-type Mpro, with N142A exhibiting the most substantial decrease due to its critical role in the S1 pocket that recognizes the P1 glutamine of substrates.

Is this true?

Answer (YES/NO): NO